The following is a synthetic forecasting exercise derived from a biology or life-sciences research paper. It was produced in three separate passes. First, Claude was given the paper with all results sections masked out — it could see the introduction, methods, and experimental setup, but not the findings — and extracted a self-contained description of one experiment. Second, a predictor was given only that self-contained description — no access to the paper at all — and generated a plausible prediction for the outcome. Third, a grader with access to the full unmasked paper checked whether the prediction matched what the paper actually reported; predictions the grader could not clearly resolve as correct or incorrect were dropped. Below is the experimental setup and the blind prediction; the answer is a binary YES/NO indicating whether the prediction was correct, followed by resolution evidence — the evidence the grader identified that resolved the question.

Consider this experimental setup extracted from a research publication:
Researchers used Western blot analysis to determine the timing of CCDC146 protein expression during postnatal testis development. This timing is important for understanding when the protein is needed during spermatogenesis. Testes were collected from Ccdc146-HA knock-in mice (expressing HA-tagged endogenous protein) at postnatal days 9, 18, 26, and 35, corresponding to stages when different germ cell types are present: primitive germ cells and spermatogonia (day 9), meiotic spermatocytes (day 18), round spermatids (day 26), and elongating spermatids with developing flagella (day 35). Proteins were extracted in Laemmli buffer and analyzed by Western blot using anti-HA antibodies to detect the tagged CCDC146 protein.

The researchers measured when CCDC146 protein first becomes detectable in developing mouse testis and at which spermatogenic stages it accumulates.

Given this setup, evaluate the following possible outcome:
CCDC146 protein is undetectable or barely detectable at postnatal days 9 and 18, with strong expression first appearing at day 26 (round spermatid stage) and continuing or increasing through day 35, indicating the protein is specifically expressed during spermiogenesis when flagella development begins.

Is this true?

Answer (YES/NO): NO